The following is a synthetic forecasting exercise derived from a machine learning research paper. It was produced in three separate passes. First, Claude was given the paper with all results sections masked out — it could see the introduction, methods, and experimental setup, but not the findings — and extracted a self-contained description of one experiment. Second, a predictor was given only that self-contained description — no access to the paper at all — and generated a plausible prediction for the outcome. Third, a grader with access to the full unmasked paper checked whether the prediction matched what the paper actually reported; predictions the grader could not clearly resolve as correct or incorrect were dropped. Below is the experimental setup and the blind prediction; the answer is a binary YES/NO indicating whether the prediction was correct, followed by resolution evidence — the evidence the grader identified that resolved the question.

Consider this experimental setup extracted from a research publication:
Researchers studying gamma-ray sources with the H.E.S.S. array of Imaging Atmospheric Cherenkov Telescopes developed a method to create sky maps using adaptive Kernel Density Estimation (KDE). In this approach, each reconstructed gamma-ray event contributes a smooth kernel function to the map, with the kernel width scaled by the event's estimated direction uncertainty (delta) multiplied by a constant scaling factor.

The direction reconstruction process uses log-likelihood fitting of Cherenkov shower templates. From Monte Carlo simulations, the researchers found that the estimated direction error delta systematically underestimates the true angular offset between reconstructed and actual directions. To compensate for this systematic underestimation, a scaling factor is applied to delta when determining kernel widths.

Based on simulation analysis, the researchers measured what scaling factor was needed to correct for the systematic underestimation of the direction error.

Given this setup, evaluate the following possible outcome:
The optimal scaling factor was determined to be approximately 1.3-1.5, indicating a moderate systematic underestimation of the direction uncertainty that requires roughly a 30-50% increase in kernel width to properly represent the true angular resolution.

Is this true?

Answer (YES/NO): YES